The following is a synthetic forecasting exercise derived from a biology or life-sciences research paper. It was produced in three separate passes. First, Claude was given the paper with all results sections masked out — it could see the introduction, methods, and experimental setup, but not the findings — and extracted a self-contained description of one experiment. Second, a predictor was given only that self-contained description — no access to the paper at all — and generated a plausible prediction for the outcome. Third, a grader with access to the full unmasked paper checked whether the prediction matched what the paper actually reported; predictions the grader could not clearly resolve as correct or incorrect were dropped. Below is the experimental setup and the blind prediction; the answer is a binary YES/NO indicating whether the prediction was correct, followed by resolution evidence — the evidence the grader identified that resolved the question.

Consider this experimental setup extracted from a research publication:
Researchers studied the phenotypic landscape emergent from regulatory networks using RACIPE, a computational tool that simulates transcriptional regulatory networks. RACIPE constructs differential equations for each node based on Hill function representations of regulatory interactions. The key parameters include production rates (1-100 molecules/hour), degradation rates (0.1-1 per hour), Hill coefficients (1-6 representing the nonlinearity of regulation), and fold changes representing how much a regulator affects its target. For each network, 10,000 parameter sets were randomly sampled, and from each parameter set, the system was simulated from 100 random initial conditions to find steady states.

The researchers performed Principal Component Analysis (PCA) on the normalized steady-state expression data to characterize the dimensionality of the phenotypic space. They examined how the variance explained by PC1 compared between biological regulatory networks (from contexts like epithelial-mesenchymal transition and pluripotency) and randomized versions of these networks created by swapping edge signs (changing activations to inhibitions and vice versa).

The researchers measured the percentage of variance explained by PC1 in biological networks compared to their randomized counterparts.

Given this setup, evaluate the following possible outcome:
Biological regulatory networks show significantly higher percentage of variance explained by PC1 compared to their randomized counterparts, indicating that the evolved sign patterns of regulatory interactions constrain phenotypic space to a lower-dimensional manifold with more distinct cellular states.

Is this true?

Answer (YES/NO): YES